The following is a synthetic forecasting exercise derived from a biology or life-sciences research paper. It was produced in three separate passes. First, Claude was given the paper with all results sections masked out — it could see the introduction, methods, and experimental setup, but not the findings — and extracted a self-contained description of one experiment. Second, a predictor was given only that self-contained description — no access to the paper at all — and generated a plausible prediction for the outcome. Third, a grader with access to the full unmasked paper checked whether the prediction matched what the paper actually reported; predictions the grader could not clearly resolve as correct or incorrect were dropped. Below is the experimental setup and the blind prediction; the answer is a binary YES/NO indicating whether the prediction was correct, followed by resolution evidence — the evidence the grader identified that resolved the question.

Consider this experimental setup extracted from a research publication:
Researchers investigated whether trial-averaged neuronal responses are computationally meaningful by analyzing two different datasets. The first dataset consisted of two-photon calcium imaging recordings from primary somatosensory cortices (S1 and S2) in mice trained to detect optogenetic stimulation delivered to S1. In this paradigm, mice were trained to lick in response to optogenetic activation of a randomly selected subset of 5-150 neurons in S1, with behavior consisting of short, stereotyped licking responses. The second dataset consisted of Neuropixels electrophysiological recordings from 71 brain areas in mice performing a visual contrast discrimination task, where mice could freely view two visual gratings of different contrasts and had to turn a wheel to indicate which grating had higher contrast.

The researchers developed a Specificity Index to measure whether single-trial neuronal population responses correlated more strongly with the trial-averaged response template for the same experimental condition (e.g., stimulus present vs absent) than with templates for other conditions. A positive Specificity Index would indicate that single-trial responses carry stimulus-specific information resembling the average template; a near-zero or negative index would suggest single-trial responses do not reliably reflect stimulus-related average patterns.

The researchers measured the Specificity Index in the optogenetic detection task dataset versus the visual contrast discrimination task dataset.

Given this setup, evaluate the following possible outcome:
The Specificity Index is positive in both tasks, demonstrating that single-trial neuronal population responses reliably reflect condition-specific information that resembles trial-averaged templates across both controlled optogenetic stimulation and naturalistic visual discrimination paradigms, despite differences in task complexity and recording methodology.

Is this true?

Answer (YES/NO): NO